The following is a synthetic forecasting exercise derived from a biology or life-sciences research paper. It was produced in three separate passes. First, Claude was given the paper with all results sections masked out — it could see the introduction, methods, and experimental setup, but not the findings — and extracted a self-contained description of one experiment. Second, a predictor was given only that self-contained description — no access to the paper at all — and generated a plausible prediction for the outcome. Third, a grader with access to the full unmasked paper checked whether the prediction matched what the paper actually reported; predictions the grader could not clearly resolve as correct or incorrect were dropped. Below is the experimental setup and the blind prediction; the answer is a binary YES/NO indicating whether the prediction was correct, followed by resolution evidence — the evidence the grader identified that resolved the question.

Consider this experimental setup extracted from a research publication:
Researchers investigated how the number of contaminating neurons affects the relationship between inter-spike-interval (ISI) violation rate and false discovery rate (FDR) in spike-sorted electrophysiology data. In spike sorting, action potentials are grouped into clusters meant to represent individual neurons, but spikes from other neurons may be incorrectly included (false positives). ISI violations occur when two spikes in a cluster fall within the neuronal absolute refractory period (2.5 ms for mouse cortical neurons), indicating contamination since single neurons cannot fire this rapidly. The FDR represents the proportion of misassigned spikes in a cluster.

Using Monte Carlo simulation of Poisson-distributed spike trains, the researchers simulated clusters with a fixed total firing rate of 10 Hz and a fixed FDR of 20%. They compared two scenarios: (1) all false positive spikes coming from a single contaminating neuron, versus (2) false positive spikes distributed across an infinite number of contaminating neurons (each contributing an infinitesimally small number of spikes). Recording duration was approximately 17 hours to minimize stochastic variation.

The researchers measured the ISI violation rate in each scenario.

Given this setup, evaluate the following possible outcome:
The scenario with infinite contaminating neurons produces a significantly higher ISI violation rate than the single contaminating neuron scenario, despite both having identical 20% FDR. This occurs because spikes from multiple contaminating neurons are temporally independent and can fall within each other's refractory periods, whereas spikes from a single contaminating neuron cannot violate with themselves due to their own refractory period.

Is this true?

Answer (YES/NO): NO